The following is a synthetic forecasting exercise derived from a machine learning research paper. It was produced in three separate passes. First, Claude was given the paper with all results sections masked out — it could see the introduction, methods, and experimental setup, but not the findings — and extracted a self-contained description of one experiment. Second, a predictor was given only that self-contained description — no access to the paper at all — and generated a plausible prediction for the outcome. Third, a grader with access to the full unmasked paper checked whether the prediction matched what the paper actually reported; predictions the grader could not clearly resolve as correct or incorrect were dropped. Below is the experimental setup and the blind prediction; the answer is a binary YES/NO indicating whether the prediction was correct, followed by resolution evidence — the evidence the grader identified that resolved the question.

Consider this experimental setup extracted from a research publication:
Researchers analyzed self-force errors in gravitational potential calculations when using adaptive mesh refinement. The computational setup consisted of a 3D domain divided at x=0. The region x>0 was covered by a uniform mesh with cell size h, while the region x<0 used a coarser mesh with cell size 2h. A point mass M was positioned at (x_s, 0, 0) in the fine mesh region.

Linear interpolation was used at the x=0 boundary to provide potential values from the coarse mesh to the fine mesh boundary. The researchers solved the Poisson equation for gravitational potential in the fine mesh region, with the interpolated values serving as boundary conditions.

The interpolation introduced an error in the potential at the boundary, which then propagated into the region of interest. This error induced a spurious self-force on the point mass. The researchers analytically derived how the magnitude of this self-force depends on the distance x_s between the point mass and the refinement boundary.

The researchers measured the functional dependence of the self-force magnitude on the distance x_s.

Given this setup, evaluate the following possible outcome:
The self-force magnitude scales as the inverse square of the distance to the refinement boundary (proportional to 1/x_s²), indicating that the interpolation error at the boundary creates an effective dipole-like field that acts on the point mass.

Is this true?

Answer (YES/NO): NO